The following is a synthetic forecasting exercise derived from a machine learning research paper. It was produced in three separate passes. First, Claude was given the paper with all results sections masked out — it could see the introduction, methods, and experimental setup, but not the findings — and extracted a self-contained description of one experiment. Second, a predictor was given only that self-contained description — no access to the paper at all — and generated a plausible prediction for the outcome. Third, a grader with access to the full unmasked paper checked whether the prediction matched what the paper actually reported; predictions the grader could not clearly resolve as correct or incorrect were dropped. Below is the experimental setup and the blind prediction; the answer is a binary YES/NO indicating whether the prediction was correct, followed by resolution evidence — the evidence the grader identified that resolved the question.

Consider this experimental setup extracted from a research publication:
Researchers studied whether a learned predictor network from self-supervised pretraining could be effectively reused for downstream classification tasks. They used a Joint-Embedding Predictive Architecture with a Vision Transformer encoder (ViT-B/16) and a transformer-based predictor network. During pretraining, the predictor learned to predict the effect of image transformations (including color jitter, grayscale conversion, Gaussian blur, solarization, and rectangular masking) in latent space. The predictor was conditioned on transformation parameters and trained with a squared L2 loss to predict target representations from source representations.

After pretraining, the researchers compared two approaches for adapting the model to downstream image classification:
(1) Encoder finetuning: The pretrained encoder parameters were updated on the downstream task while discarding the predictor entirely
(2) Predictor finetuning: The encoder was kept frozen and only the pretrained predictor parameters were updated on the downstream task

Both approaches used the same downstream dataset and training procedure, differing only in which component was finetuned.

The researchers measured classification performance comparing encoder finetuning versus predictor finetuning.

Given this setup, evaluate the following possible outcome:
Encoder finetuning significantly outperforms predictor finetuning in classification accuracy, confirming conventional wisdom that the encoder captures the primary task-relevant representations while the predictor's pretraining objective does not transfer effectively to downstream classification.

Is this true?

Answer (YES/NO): NO